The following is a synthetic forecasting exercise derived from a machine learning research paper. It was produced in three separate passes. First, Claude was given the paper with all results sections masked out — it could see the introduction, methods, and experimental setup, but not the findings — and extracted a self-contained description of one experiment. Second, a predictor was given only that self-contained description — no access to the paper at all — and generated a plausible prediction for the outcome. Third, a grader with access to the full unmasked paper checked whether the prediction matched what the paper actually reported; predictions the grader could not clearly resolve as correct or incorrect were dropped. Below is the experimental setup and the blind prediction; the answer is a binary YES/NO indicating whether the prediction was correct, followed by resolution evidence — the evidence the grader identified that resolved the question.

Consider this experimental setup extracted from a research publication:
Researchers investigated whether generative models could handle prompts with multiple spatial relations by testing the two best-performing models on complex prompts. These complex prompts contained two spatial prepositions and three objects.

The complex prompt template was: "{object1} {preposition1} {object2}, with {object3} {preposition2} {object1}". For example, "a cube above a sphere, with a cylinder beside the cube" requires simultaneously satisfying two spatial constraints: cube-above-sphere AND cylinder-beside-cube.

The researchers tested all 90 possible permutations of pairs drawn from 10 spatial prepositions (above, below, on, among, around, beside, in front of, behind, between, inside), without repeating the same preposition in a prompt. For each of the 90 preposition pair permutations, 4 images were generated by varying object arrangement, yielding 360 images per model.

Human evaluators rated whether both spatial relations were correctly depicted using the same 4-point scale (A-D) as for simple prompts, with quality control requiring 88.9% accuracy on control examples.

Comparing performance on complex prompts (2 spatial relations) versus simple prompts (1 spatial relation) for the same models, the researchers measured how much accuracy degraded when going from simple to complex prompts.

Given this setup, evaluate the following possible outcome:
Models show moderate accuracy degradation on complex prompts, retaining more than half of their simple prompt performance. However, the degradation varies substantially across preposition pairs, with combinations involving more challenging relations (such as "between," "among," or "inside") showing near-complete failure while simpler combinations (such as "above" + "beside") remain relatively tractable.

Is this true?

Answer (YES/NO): NO